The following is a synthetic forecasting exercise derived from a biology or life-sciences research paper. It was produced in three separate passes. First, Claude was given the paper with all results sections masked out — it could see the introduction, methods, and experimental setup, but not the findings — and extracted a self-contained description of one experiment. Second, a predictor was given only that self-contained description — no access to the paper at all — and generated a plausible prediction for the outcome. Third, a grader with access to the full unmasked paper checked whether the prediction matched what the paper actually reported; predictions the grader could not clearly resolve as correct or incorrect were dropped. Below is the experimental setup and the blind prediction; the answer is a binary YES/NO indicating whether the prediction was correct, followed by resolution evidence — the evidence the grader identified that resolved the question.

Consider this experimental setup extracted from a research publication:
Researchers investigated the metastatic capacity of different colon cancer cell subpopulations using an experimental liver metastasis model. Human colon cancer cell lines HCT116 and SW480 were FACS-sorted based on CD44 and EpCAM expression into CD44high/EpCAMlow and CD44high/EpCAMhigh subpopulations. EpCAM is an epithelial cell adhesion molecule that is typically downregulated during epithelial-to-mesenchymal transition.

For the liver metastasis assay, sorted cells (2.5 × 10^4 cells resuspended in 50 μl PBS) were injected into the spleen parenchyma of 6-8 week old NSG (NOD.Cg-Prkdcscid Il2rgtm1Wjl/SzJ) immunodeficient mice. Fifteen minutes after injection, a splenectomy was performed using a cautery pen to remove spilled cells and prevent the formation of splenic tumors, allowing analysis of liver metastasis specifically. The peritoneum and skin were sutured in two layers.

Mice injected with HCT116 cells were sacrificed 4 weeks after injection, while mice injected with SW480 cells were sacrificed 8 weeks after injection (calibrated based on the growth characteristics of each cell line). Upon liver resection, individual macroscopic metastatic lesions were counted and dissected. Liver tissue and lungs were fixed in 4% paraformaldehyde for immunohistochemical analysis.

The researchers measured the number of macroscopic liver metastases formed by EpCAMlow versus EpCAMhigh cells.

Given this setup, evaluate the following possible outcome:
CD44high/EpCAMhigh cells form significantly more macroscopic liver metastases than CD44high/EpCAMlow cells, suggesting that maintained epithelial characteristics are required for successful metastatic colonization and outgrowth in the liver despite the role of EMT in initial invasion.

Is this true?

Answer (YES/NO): NO